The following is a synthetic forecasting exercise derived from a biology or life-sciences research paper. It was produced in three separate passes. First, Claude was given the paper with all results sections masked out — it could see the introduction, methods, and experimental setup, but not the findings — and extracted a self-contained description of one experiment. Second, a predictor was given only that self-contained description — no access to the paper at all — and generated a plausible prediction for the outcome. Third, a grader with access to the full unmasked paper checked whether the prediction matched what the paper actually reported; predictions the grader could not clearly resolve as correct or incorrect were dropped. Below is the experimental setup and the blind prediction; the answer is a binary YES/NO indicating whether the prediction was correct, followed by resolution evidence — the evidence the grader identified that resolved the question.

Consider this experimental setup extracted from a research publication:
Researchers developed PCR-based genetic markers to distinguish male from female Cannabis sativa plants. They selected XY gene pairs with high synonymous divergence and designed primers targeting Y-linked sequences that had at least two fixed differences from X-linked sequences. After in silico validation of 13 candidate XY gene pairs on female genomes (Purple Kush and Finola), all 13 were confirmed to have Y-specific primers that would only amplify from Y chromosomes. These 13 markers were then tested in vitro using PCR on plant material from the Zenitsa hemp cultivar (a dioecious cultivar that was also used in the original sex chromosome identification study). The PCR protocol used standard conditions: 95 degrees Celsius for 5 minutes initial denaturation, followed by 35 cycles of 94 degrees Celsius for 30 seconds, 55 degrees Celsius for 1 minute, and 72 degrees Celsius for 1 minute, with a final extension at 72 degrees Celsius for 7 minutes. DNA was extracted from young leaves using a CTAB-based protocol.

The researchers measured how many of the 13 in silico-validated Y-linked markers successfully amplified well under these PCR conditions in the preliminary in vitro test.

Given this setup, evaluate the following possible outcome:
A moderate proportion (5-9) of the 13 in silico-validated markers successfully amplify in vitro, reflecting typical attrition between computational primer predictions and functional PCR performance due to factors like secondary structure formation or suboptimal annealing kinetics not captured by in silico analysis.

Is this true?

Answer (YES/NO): YES